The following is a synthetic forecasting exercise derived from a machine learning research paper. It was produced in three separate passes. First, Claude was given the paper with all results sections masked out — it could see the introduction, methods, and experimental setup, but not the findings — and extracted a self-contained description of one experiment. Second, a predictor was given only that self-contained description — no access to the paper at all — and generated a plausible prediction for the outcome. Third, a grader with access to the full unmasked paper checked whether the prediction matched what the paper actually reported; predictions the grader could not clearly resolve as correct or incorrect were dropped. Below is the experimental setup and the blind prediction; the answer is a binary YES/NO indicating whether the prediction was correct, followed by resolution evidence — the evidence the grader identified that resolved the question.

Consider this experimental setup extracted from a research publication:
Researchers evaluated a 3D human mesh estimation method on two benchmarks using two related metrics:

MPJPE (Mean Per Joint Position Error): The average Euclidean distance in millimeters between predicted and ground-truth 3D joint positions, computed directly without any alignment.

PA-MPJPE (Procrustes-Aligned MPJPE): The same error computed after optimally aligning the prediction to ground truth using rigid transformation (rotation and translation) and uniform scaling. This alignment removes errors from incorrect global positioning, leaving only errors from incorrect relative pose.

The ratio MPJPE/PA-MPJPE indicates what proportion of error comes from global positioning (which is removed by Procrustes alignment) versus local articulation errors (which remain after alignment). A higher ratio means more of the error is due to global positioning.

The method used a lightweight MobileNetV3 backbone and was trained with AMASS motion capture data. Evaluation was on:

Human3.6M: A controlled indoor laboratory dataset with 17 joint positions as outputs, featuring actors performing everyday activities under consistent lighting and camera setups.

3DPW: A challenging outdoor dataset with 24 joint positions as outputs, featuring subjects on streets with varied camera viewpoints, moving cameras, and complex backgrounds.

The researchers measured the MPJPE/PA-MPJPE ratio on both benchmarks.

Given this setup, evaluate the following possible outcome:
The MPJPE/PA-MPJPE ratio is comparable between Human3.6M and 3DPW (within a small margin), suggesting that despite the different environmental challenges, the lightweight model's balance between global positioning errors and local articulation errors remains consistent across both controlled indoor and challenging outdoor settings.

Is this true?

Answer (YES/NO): YES